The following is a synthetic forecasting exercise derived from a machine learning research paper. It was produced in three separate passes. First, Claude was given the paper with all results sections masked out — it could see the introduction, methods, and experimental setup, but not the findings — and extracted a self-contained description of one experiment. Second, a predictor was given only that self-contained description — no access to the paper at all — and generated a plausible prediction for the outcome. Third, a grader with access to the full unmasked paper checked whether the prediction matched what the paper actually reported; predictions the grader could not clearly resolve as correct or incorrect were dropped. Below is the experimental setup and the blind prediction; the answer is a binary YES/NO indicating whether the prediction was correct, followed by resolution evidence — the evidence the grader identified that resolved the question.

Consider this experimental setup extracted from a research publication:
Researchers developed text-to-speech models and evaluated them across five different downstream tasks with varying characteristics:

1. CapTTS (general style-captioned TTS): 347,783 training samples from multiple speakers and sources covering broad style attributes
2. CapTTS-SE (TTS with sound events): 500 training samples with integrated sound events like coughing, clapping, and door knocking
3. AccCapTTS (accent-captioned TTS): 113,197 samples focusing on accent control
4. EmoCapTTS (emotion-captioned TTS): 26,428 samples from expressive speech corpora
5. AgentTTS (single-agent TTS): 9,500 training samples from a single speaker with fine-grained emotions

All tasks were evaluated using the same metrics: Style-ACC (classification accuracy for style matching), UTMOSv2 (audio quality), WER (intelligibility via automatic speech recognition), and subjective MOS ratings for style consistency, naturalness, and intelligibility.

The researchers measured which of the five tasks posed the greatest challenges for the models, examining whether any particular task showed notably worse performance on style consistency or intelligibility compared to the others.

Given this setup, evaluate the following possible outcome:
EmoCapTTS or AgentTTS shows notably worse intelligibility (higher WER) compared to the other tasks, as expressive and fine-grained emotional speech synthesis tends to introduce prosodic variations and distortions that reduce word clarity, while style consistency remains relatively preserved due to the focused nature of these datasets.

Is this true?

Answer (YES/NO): NO